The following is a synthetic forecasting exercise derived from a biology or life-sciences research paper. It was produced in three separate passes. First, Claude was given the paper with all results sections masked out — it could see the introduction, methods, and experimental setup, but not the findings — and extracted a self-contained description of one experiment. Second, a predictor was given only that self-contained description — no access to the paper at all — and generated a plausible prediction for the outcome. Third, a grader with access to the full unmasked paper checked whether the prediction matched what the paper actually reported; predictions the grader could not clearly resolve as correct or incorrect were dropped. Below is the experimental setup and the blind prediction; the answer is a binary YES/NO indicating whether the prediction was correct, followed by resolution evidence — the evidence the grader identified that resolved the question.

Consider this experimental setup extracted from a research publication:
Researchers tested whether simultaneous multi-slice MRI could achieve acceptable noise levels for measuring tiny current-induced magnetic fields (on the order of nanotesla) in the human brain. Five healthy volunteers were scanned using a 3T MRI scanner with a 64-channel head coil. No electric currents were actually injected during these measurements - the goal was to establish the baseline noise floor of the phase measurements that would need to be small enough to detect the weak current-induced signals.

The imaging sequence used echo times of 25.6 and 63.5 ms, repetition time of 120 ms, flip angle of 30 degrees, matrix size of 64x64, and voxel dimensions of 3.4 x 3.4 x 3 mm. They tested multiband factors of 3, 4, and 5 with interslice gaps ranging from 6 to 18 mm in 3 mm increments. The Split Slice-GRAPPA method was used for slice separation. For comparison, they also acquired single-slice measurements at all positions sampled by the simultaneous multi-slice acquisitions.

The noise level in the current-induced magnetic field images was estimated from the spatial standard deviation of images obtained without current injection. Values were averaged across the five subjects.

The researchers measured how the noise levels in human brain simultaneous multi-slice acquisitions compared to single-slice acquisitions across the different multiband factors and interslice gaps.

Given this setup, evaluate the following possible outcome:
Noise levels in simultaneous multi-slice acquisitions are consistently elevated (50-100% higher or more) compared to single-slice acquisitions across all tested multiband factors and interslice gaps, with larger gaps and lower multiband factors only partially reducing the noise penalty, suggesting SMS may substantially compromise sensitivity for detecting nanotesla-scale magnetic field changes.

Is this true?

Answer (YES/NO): NO